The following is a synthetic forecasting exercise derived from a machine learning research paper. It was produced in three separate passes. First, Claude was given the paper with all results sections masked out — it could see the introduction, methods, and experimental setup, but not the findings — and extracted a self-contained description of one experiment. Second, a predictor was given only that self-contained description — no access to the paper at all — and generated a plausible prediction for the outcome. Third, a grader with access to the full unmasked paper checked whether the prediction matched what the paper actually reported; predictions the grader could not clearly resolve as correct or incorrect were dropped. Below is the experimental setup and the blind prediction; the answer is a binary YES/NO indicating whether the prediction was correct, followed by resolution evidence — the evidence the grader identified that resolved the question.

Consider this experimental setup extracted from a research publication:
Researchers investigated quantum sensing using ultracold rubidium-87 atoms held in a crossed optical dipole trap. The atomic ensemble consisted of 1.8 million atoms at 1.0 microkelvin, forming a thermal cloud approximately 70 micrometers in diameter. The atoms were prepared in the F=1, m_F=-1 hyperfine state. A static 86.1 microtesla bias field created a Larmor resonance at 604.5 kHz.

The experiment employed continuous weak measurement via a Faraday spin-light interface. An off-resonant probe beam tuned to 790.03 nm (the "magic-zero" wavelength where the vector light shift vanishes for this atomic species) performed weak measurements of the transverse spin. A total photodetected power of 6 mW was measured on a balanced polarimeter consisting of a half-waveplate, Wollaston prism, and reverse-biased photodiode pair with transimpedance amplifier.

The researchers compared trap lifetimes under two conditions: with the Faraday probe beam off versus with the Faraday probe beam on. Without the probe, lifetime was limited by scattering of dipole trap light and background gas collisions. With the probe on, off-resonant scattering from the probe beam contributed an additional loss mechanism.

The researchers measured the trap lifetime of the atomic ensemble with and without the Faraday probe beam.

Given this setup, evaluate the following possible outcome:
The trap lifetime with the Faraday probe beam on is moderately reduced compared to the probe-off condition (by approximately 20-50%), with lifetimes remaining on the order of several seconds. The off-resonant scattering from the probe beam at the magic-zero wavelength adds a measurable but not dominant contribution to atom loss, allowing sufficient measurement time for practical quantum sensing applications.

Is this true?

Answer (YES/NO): NO